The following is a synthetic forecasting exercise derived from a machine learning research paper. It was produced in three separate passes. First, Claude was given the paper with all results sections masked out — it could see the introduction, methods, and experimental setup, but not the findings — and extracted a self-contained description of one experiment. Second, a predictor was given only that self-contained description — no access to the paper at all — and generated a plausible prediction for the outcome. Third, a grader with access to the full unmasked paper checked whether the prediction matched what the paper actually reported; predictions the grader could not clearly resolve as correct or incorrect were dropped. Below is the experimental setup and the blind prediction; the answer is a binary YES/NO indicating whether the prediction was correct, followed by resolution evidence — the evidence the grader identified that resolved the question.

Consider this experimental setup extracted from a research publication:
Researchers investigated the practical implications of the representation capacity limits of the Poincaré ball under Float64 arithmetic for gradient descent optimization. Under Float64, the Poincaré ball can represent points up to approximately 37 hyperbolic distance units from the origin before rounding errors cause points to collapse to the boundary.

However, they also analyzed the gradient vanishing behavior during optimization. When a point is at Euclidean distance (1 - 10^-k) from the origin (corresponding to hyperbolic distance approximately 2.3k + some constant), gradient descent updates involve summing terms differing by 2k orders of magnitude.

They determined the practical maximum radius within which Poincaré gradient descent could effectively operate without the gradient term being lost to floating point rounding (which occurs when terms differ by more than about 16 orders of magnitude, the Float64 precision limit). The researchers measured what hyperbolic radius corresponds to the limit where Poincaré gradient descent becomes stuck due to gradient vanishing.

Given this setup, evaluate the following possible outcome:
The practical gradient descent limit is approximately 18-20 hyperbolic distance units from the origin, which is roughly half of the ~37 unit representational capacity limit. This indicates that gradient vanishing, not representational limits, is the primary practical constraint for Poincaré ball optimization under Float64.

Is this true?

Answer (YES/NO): YES